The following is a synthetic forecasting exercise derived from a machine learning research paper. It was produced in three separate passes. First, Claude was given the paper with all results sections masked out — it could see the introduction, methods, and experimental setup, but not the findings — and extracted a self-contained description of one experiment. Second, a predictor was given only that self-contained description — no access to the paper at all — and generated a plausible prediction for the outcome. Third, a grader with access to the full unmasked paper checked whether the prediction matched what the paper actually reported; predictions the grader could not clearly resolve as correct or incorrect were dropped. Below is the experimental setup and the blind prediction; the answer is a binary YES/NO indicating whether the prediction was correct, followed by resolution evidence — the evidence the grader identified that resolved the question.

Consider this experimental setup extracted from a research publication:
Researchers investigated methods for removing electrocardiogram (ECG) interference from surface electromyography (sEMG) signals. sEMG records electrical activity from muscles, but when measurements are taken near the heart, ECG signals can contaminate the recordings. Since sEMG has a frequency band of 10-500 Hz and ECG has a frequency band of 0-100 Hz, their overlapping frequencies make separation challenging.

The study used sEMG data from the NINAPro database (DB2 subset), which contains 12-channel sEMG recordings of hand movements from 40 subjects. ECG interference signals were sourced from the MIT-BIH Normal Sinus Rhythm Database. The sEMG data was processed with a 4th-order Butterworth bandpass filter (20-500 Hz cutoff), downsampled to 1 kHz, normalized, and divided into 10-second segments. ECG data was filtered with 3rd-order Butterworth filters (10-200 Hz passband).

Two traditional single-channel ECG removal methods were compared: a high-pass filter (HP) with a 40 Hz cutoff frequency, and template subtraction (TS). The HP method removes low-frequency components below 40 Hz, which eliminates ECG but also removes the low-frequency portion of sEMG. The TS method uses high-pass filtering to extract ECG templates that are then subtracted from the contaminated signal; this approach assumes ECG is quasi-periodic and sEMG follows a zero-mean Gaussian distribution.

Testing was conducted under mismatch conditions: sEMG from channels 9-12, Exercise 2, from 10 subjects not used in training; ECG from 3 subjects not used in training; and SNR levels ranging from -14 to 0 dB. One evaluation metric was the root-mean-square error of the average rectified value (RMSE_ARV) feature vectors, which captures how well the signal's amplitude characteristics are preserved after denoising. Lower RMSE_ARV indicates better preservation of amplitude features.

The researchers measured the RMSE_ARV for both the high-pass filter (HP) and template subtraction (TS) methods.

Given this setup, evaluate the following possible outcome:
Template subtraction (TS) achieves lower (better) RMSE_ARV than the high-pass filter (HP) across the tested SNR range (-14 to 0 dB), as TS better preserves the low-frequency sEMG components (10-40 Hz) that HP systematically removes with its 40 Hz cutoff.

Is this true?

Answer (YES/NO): NO